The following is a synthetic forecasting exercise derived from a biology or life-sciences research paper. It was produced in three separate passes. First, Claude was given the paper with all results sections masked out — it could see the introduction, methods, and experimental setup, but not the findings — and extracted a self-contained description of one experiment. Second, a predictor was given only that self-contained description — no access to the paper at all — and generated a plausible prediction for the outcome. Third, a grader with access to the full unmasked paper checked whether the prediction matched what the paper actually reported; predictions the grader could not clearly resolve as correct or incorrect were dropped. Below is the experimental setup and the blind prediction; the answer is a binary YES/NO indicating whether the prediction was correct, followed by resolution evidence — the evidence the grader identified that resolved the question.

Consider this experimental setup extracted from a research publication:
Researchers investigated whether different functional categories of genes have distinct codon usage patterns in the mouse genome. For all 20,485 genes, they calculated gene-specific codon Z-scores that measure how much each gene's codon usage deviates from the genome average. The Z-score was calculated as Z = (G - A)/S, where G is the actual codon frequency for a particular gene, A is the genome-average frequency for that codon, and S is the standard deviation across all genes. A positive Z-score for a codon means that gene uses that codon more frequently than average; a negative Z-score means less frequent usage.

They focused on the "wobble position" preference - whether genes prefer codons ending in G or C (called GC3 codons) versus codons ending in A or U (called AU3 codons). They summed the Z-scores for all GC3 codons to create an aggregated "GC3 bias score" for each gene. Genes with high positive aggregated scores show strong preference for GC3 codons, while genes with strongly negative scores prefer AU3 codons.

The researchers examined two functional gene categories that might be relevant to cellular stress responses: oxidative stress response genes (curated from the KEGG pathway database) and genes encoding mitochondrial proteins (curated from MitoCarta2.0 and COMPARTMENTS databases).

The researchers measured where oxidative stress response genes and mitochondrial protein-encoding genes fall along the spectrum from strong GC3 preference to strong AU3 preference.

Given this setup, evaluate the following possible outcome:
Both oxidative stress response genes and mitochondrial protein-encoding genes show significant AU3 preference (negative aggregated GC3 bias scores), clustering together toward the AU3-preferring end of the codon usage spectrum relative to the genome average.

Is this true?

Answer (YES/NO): NO